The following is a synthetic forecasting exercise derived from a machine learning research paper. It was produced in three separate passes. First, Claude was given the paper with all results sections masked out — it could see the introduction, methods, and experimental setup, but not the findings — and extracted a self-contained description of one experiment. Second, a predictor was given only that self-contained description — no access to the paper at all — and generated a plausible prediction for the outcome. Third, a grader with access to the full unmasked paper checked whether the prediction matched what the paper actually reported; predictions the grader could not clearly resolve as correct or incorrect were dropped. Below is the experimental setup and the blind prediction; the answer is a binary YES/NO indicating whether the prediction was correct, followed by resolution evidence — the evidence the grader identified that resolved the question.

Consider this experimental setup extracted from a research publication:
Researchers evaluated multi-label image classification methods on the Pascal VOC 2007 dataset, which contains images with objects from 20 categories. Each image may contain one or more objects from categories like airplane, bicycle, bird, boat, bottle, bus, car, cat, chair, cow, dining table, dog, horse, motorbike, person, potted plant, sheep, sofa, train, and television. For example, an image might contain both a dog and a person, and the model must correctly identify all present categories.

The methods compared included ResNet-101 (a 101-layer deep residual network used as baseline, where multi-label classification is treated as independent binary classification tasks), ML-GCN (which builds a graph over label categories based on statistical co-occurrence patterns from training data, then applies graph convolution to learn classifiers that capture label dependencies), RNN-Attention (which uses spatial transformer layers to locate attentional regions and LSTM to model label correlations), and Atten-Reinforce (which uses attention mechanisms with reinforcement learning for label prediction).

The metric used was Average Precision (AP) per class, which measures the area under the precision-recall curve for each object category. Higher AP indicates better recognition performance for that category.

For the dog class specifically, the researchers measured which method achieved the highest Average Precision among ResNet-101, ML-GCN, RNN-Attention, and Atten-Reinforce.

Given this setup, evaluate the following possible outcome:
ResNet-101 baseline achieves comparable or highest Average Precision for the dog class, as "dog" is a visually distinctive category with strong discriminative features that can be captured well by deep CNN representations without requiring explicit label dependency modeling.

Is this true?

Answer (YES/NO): YES